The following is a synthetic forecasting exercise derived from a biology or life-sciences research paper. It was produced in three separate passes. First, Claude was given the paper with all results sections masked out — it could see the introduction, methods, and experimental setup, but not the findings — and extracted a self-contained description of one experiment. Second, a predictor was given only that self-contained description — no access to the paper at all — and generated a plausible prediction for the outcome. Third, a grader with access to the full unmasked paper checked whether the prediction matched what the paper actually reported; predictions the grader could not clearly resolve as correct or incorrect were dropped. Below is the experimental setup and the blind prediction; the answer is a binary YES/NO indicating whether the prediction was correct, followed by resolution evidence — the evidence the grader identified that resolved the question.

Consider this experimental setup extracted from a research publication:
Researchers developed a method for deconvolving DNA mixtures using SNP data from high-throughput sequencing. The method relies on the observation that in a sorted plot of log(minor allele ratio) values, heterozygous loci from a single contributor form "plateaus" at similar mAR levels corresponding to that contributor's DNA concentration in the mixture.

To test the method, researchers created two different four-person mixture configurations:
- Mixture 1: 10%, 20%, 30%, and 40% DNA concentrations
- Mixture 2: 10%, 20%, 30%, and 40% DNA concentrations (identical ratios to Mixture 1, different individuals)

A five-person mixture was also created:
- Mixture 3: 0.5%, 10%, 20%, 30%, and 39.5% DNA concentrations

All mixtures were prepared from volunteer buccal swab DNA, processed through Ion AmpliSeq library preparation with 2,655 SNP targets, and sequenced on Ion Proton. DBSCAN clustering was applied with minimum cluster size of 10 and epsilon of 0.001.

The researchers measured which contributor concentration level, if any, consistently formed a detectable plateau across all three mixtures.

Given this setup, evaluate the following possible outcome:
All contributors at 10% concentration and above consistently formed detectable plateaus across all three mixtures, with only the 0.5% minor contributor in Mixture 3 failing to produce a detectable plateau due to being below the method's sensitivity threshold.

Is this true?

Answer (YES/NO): NO